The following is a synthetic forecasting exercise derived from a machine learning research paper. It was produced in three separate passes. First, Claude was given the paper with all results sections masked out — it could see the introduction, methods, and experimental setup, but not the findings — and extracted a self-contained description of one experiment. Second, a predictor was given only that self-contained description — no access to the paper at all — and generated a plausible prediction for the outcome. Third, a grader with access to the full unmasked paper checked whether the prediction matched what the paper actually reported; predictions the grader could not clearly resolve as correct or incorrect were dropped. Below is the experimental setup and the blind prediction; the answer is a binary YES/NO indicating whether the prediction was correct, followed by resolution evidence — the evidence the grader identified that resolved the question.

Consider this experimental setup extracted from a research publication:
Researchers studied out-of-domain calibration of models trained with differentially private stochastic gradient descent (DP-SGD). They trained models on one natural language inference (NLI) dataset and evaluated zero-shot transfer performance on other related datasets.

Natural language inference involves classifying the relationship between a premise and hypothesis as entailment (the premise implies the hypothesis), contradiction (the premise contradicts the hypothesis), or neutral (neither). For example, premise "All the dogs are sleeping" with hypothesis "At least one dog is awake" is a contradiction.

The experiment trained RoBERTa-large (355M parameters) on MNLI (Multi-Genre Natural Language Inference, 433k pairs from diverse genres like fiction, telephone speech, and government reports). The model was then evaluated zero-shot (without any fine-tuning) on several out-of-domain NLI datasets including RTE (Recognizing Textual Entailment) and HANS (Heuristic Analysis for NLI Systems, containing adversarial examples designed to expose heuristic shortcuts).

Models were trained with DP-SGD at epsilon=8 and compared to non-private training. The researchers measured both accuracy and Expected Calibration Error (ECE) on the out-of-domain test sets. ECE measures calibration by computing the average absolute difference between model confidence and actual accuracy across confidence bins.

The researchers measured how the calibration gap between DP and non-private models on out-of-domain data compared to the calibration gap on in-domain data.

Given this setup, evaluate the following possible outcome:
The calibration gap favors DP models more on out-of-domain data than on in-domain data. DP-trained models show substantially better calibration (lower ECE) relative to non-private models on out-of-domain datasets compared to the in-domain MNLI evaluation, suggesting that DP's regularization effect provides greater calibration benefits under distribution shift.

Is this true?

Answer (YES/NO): NO